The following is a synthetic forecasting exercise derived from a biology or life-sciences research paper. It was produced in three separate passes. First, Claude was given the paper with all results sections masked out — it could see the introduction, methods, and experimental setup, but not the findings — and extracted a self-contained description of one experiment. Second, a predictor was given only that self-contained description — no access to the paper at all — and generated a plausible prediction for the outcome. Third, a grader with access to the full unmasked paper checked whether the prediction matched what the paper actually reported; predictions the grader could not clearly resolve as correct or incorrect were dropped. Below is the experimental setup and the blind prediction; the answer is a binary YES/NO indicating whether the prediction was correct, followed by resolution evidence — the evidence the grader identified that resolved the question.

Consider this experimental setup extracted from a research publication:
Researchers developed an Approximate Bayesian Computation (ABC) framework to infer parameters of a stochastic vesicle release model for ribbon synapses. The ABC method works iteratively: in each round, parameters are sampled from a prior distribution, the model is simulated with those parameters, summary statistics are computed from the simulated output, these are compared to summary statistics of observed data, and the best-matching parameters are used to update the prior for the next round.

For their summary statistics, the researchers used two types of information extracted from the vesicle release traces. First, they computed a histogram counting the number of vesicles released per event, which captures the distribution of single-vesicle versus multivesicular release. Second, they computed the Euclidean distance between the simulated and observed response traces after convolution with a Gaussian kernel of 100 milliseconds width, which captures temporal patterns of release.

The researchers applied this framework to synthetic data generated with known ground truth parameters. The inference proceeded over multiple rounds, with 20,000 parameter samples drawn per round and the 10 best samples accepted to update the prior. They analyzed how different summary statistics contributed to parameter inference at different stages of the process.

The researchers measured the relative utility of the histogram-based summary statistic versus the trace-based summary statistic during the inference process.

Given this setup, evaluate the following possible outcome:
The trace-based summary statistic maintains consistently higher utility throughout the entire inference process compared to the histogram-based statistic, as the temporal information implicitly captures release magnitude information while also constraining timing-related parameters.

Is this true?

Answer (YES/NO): NO